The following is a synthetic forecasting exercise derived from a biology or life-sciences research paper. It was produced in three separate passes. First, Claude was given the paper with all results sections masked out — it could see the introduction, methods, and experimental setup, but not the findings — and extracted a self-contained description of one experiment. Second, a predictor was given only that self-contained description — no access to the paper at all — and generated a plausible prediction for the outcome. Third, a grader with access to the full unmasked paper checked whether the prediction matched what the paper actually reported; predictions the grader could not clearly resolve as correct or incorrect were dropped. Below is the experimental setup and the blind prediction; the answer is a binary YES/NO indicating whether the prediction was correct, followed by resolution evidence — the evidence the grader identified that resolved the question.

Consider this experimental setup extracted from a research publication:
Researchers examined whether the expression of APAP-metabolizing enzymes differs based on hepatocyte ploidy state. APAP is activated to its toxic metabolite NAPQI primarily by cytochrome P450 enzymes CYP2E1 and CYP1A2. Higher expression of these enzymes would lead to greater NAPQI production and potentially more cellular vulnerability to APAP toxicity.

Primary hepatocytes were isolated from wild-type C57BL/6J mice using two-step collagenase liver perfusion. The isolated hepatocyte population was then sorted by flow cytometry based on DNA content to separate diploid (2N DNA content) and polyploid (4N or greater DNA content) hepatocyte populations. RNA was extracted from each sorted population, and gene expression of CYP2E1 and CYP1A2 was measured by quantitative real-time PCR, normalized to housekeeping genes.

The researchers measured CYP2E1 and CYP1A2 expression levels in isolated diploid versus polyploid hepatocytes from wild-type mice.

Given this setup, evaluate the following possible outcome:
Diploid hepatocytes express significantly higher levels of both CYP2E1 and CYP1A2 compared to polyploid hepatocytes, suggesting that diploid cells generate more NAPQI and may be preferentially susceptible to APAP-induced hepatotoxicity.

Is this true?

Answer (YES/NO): NO